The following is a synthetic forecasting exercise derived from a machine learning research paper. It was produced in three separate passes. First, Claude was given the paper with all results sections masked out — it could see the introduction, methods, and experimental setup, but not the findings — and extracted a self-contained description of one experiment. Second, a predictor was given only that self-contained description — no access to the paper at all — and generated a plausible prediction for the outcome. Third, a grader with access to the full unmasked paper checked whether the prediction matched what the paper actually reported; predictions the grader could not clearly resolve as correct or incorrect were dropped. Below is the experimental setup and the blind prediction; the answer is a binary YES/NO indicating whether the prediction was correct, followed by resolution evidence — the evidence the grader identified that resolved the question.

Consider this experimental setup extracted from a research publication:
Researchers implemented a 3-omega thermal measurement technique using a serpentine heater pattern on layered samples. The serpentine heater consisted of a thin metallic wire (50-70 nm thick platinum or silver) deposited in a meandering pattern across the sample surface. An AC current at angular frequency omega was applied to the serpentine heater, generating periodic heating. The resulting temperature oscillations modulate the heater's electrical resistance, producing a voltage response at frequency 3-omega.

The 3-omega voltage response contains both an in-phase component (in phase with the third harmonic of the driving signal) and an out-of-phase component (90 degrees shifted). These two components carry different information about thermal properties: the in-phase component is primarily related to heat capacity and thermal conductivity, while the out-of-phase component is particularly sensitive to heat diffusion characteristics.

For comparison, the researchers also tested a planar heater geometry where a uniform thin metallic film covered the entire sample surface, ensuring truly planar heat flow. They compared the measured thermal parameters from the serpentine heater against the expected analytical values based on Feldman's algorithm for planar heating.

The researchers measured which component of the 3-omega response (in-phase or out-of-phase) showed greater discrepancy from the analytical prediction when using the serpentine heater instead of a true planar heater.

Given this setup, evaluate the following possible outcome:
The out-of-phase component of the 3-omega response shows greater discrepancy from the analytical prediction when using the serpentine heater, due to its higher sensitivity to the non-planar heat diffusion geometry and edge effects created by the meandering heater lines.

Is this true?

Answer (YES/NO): YES